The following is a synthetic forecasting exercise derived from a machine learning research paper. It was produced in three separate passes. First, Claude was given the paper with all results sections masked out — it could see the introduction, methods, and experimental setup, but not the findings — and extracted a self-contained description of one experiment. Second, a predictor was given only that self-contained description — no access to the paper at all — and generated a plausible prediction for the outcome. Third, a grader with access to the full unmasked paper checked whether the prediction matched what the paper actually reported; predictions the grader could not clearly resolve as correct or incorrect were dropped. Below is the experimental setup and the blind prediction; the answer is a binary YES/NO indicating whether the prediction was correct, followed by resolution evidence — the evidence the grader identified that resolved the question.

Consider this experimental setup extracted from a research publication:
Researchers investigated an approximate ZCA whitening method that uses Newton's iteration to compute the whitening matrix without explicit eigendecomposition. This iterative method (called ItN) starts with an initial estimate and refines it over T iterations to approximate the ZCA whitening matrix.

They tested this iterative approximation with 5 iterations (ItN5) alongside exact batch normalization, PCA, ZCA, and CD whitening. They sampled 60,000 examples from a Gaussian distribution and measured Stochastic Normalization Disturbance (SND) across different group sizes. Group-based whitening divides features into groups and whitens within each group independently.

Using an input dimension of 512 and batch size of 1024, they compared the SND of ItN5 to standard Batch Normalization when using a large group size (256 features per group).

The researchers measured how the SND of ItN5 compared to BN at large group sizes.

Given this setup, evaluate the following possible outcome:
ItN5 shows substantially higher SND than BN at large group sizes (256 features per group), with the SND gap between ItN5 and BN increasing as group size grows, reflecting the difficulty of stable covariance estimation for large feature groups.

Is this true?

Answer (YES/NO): NO